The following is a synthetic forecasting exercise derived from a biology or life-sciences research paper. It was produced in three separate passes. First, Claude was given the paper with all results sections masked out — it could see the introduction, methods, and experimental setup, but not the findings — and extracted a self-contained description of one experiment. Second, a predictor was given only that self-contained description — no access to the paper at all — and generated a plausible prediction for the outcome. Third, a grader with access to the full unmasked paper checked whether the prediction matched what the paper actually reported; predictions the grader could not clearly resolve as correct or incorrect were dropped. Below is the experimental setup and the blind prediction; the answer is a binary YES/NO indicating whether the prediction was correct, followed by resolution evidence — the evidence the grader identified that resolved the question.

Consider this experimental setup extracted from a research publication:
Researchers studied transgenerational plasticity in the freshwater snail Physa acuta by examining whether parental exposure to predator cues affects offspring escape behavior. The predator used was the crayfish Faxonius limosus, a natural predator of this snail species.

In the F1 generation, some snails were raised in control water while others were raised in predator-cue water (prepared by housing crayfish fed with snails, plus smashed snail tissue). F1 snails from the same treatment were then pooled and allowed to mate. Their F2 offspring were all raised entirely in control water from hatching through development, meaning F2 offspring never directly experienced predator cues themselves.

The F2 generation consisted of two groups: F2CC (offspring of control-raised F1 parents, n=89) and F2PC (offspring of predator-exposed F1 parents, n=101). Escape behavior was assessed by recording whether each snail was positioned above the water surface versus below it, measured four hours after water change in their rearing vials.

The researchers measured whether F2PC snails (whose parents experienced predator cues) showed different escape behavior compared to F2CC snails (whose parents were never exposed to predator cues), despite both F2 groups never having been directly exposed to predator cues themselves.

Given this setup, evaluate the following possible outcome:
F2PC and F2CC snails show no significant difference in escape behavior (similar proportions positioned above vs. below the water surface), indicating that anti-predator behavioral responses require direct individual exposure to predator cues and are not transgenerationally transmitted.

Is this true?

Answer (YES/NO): NO